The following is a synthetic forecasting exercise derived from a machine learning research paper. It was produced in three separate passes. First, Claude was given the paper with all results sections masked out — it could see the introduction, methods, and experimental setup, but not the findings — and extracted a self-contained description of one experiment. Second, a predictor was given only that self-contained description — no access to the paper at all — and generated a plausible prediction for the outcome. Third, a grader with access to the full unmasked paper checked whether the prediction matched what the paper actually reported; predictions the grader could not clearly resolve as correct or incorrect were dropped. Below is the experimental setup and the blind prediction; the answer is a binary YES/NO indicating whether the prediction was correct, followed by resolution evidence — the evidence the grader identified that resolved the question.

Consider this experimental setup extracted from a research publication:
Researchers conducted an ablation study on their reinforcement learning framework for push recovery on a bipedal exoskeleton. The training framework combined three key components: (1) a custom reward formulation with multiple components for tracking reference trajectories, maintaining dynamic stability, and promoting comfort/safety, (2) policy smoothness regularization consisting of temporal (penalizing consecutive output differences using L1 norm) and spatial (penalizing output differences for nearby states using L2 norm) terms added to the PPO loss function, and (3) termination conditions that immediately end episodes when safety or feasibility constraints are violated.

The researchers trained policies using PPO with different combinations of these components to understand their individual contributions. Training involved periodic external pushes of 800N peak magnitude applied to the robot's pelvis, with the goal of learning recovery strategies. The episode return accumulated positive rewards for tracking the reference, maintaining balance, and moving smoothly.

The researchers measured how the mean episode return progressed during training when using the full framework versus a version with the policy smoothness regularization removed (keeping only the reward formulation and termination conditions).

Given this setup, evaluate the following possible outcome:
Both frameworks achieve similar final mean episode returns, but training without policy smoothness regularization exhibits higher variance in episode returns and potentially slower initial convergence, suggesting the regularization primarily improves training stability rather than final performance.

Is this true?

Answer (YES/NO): NO